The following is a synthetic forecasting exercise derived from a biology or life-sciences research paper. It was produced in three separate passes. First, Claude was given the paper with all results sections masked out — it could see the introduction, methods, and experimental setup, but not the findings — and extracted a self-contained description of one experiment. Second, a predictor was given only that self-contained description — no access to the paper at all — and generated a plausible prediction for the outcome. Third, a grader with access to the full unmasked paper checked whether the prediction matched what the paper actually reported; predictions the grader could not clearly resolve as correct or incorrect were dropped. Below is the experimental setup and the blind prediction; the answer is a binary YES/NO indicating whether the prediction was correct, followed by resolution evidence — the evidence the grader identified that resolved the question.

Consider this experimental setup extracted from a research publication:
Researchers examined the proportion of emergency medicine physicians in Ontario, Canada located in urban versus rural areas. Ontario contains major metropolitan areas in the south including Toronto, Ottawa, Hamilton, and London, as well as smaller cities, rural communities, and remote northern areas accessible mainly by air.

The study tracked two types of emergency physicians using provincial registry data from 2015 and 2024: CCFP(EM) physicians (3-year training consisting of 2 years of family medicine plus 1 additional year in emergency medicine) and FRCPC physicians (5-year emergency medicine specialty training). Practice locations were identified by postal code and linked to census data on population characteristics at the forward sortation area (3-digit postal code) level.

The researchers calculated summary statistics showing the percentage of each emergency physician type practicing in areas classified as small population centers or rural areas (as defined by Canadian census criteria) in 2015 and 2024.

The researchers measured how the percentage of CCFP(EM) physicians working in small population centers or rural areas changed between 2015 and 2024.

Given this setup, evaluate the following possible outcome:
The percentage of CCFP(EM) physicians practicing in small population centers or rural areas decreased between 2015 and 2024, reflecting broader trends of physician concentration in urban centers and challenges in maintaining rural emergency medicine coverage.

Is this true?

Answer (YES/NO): YES